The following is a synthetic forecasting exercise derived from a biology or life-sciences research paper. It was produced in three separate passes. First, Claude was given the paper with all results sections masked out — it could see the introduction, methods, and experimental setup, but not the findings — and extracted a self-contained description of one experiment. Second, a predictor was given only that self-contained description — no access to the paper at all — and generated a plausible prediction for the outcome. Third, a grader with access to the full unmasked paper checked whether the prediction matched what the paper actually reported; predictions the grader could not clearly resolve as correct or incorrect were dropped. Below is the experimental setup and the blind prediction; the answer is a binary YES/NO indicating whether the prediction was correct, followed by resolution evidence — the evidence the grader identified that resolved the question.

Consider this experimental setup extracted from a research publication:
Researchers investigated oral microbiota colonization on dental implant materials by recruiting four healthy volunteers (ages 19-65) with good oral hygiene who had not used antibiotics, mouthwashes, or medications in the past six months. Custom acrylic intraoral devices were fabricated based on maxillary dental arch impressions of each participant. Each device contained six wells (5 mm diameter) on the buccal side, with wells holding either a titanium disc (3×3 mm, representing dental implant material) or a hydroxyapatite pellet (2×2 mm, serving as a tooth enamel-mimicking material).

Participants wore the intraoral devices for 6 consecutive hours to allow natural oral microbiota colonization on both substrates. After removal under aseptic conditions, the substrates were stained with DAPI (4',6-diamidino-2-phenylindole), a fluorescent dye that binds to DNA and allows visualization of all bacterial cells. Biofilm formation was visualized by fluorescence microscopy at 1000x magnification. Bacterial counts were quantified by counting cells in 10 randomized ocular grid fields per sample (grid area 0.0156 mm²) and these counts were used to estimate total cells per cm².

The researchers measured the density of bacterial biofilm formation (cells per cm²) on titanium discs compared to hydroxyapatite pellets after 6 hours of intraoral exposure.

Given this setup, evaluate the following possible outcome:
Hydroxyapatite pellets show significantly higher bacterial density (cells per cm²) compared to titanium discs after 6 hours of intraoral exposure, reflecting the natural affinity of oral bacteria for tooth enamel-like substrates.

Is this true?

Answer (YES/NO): NO